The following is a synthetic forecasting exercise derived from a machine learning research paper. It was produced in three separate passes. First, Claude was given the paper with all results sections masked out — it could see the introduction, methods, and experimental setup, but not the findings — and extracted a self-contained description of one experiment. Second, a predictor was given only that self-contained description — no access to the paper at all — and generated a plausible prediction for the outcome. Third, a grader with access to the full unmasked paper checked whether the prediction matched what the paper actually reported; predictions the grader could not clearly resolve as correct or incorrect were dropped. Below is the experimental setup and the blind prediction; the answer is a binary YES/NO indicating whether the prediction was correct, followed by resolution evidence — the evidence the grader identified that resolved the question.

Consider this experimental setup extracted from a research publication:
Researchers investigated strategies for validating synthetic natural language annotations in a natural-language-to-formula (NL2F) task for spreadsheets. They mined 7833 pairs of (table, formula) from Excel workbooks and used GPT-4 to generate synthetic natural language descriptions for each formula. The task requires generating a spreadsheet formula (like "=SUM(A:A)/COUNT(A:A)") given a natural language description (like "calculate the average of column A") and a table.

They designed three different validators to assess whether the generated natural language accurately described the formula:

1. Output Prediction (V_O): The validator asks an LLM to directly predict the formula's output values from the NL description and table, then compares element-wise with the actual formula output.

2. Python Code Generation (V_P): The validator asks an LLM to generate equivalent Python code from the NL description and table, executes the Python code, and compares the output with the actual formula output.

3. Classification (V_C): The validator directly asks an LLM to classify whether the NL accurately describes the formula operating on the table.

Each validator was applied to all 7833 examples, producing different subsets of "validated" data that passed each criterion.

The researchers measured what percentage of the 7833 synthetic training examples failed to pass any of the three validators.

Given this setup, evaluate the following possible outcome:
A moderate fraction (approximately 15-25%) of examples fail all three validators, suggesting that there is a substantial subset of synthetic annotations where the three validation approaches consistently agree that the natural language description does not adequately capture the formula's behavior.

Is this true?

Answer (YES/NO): YES